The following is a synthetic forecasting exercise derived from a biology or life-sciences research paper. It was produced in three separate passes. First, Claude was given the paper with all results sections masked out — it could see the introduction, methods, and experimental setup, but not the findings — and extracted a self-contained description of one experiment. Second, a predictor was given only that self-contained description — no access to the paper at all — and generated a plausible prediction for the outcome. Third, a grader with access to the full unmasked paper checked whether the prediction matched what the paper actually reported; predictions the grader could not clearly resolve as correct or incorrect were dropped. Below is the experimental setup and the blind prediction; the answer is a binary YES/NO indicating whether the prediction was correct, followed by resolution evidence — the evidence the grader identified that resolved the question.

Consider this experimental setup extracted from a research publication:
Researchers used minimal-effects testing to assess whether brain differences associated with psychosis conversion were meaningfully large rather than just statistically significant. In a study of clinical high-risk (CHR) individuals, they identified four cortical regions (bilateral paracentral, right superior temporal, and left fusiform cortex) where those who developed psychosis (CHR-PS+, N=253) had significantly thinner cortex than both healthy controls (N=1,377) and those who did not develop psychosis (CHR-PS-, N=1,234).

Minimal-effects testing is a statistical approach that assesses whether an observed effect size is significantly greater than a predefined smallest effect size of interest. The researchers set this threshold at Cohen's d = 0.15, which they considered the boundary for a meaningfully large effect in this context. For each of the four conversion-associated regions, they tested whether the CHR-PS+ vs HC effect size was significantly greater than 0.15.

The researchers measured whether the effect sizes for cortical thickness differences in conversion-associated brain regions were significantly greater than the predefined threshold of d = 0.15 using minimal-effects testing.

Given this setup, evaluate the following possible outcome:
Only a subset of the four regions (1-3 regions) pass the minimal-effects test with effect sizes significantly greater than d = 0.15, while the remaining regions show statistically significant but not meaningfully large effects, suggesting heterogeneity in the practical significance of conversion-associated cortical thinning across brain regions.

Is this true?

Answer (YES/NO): YES